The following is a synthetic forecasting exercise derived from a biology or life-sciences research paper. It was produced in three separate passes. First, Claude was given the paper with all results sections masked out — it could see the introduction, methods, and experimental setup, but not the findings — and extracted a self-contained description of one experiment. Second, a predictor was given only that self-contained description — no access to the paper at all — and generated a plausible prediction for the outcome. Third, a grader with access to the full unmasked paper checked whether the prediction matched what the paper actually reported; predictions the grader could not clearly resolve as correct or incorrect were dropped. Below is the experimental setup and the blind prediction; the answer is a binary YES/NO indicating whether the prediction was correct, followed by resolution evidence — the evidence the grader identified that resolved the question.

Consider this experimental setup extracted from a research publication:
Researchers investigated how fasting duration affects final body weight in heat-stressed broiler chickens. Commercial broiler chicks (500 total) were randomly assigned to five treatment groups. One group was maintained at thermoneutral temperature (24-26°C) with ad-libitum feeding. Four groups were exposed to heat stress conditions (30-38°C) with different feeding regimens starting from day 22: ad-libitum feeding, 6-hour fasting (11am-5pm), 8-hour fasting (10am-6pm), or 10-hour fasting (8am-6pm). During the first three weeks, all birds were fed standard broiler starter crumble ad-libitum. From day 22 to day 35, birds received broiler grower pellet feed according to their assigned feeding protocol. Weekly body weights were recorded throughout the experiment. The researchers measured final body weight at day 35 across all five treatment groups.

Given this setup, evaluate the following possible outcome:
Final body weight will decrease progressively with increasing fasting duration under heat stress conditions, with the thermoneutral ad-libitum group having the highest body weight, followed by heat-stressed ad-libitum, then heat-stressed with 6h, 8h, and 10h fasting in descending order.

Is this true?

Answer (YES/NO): NO